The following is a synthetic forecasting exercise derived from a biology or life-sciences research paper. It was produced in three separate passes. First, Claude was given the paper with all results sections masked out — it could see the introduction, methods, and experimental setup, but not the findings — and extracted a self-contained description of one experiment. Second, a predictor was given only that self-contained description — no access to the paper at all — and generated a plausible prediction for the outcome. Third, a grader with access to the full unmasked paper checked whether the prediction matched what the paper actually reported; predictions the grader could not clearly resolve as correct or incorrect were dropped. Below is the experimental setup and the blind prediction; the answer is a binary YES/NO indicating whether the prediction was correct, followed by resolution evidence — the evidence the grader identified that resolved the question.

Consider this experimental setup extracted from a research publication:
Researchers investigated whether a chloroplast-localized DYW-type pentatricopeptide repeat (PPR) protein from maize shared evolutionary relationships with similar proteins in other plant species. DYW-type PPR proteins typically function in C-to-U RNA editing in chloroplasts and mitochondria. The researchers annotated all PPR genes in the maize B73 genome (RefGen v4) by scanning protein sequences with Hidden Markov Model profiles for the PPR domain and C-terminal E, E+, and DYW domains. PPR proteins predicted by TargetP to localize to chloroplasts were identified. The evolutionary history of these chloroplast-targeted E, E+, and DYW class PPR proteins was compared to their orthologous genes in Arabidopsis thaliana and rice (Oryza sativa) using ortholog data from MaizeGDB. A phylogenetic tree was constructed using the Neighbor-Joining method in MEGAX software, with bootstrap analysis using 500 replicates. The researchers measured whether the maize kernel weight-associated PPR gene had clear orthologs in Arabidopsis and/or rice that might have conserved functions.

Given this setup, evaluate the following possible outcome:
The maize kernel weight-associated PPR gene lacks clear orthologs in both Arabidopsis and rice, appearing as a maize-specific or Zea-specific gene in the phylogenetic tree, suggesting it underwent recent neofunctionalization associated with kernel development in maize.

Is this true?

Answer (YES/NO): NO